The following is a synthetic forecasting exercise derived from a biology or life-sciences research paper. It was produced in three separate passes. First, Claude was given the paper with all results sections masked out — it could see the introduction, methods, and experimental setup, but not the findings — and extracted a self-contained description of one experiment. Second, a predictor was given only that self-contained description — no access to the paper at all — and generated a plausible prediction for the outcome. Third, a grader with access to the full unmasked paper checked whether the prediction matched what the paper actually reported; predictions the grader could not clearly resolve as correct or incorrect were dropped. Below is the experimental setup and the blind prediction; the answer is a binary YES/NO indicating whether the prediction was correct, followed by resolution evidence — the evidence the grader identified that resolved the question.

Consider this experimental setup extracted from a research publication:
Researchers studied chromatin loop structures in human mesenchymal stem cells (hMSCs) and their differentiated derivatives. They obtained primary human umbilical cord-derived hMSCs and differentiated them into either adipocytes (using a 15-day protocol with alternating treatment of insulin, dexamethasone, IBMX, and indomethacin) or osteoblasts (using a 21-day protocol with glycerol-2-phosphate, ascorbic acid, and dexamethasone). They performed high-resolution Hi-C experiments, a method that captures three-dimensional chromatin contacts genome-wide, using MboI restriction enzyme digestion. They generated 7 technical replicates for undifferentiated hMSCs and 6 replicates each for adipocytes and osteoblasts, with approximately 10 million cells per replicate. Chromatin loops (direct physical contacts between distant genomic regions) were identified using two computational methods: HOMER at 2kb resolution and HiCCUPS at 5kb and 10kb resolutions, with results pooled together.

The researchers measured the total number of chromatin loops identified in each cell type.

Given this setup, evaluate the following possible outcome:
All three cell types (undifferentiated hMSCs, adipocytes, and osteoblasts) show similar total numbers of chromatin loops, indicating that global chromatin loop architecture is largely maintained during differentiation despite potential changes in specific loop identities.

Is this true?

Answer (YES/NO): NO